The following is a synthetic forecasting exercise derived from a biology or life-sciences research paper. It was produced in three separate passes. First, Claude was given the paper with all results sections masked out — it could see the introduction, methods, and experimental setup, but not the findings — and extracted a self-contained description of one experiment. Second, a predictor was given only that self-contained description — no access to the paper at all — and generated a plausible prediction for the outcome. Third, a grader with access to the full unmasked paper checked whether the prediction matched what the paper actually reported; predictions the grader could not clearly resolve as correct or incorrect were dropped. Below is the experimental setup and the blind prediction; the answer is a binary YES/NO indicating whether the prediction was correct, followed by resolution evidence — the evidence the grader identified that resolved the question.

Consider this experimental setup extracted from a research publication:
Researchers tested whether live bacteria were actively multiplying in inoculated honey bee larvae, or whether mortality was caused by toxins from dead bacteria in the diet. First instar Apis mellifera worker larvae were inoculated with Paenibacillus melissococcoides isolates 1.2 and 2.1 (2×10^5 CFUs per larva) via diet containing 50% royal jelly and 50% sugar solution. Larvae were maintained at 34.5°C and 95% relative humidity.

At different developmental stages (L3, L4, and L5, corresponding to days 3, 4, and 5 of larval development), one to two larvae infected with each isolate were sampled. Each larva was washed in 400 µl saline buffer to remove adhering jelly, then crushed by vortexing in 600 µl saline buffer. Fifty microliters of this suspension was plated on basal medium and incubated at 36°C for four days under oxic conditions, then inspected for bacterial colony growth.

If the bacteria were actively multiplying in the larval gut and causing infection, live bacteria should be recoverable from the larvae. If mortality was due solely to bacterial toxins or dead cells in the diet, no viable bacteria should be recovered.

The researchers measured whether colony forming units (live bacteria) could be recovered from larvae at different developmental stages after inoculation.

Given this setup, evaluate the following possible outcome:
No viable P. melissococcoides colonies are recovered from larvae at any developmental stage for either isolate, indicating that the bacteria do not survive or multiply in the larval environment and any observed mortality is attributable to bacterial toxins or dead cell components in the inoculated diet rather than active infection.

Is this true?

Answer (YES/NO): NO